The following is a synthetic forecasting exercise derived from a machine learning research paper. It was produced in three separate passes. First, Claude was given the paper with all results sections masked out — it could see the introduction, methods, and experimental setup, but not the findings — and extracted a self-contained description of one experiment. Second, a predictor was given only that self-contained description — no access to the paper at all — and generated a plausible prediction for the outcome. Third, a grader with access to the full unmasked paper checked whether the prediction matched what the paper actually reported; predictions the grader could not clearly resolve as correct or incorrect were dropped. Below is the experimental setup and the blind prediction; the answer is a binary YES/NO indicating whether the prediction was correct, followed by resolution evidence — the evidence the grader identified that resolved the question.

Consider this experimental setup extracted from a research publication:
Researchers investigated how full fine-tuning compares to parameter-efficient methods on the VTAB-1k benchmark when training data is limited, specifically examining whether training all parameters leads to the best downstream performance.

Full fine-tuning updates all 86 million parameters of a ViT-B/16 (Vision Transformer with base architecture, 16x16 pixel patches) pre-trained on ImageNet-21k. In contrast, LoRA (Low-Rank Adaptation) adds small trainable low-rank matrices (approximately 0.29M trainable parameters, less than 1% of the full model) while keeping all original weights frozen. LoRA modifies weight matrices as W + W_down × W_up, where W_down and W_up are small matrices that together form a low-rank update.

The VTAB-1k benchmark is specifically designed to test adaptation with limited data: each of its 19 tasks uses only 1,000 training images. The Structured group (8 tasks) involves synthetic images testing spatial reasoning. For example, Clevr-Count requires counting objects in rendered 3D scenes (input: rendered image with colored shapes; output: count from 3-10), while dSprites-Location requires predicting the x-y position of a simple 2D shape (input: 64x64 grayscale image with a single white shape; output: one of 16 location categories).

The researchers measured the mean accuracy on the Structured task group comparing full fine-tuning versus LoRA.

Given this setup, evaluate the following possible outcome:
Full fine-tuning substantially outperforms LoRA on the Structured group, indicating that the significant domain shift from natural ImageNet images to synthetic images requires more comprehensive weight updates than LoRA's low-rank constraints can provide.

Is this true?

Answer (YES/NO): NO